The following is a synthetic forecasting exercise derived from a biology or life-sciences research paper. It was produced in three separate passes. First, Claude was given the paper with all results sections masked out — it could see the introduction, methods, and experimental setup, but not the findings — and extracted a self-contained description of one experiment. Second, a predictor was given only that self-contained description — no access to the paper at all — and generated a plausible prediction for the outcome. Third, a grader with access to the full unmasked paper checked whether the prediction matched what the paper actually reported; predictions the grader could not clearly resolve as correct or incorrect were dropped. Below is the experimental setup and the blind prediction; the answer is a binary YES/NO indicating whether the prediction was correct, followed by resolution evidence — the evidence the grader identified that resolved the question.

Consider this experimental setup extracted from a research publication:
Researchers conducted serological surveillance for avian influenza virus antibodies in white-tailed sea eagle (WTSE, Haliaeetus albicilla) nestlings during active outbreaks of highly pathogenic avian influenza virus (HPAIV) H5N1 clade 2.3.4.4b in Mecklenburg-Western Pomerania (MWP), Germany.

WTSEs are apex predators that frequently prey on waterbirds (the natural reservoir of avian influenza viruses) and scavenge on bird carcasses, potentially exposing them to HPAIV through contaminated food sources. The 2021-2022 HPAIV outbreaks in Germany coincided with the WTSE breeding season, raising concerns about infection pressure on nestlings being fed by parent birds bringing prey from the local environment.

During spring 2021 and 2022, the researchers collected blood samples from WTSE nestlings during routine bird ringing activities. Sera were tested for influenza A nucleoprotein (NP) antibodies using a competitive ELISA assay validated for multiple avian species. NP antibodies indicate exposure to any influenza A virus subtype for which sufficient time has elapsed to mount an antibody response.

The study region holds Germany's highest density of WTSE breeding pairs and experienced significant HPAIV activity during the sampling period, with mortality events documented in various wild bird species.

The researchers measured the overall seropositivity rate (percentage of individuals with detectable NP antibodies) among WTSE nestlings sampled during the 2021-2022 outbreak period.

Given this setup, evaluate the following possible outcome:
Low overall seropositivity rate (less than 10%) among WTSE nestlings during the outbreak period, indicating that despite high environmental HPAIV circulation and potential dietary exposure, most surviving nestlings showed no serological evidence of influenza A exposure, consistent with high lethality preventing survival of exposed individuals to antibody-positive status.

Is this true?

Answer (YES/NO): YES